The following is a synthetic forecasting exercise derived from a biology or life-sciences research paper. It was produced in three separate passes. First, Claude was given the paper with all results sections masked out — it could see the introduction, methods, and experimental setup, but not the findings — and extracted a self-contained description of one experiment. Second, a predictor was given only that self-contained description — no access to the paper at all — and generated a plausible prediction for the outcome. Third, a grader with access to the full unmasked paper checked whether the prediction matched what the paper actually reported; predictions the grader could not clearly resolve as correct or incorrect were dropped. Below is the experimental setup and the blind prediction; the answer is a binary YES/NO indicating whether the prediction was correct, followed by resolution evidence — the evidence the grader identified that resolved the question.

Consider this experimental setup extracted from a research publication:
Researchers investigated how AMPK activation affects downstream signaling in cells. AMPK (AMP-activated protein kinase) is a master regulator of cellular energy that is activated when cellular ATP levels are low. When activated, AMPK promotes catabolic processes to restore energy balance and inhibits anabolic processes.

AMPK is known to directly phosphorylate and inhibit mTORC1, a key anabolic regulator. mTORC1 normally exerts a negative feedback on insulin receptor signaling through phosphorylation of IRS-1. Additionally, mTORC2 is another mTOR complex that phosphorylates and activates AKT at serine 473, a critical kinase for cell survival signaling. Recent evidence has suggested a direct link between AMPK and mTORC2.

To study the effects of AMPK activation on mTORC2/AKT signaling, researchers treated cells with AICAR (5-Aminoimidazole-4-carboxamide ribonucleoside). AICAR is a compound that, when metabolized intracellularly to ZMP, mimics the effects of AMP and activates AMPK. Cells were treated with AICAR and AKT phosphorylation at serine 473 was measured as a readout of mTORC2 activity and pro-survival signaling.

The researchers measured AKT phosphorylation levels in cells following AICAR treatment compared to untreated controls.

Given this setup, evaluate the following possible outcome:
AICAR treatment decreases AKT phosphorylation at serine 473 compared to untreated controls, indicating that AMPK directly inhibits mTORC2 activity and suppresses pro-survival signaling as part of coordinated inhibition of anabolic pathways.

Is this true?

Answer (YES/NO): NO